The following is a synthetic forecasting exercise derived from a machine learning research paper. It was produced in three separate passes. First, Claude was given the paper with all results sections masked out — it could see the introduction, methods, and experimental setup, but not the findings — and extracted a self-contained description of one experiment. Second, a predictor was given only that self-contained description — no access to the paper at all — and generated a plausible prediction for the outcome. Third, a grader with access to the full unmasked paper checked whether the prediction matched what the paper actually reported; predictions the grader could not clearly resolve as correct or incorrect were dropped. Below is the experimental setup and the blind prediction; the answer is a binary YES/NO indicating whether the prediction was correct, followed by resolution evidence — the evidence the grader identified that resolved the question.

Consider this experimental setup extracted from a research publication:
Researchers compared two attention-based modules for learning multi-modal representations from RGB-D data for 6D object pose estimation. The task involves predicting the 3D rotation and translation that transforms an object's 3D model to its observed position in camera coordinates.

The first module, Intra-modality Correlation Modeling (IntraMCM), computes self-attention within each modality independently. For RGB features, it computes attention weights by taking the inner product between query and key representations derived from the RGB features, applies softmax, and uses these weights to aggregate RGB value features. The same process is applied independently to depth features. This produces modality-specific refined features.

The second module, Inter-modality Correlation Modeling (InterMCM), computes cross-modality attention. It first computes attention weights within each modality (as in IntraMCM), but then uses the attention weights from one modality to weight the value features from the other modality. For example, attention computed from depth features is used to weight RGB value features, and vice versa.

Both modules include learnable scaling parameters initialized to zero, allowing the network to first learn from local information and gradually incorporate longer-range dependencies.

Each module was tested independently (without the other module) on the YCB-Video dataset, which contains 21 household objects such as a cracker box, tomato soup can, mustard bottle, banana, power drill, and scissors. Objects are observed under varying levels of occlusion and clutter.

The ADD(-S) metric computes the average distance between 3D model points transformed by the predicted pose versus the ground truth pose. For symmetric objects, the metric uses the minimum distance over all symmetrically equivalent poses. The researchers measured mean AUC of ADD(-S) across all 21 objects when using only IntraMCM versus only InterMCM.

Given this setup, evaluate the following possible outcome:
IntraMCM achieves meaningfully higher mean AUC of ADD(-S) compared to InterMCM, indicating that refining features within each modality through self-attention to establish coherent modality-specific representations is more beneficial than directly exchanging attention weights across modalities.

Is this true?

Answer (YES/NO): NO